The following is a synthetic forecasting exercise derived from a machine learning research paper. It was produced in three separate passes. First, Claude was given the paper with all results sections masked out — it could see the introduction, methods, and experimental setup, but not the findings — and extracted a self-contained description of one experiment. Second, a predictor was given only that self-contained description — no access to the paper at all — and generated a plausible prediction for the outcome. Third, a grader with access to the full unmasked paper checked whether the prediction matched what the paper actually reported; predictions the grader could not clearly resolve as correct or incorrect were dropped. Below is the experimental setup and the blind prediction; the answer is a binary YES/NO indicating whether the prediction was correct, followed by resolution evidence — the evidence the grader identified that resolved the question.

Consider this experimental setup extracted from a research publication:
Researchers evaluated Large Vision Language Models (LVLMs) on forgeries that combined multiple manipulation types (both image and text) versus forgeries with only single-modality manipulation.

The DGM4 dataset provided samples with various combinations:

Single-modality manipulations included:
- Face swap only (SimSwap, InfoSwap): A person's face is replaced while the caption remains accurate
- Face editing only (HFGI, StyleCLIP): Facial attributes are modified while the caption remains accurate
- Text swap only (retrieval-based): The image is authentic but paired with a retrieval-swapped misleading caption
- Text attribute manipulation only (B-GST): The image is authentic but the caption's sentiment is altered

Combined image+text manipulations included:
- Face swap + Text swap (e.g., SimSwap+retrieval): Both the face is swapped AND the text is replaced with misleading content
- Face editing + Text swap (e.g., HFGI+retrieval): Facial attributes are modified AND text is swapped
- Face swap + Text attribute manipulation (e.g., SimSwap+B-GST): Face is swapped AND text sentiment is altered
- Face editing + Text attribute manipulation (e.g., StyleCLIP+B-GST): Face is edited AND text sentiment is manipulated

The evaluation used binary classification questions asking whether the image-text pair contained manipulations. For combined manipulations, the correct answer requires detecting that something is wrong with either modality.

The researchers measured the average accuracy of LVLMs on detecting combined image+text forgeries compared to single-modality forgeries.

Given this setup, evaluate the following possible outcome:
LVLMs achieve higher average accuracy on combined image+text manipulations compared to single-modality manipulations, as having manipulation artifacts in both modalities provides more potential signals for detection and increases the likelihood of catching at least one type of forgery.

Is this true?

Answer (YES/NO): YES